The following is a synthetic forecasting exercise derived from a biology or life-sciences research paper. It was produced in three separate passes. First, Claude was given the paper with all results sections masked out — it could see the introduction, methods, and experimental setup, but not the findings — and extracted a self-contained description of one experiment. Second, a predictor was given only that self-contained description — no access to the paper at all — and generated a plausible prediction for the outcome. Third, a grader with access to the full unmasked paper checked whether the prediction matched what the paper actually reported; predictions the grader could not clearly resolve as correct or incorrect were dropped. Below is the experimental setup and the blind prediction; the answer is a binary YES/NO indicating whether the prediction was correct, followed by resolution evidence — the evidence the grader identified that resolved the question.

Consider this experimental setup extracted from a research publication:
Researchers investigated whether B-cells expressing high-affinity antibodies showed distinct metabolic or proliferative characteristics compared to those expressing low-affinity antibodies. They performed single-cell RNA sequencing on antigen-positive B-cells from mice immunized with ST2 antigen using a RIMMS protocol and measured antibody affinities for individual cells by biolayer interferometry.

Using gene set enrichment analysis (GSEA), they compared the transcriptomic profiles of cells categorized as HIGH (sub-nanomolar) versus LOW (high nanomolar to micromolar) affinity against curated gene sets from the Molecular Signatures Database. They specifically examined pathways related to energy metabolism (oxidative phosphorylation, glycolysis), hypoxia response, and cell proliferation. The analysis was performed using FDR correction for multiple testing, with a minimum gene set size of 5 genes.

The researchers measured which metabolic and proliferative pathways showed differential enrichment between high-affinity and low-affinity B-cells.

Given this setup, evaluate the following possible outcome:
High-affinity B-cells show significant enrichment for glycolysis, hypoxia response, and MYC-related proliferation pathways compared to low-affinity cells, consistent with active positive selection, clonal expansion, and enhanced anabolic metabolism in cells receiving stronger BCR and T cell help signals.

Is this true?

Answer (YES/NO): NO